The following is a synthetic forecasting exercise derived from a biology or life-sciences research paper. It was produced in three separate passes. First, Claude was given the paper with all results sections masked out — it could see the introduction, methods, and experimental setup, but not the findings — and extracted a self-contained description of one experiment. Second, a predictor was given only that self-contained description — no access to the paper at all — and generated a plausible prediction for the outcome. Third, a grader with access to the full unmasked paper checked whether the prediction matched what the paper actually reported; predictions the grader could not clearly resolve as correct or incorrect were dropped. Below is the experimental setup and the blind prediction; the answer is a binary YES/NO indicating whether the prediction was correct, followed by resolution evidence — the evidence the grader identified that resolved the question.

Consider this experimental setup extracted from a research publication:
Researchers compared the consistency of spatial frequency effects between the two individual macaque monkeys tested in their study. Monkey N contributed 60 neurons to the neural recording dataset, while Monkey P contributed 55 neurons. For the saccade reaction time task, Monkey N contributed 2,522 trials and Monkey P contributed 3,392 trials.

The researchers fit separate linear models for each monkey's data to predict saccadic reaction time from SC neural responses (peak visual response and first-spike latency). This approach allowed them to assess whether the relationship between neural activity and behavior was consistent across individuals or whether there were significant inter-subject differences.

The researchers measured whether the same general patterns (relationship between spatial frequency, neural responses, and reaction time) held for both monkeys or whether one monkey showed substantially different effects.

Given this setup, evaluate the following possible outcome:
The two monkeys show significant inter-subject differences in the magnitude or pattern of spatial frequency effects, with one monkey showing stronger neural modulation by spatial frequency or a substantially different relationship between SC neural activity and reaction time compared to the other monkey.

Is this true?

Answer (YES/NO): NO